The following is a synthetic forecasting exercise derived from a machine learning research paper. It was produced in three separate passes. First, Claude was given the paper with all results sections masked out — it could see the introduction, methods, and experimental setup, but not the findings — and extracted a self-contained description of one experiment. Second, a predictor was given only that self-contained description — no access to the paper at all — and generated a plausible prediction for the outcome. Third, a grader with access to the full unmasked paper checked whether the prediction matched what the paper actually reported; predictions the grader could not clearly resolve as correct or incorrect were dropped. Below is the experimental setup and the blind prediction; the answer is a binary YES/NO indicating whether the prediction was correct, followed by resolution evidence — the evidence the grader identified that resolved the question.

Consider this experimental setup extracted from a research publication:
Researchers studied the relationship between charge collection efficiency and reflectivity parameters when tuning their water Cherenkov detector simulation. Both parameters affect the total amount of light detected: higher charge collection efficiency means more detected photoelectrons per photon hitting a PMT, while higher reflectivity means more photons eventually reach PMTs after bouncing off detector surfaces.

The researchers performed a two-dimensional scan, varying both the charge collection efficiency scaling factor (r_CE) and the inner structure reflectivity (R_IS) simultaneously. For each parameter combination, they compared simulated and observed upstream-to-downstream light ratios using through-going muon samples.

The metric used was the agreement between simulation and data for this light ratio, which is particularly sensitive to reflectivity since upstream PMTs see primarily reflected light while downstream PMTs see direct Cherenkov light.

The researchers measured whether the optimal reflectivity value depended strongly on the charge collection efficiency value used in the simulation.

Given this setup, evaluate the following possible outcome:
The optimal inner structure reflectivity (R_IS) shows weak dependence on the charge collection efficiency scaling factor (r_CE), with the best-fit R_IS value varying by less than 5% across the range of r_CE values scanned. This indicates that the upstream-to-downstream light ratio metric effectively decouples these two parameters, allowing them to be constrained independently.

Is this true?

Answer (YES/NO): YES